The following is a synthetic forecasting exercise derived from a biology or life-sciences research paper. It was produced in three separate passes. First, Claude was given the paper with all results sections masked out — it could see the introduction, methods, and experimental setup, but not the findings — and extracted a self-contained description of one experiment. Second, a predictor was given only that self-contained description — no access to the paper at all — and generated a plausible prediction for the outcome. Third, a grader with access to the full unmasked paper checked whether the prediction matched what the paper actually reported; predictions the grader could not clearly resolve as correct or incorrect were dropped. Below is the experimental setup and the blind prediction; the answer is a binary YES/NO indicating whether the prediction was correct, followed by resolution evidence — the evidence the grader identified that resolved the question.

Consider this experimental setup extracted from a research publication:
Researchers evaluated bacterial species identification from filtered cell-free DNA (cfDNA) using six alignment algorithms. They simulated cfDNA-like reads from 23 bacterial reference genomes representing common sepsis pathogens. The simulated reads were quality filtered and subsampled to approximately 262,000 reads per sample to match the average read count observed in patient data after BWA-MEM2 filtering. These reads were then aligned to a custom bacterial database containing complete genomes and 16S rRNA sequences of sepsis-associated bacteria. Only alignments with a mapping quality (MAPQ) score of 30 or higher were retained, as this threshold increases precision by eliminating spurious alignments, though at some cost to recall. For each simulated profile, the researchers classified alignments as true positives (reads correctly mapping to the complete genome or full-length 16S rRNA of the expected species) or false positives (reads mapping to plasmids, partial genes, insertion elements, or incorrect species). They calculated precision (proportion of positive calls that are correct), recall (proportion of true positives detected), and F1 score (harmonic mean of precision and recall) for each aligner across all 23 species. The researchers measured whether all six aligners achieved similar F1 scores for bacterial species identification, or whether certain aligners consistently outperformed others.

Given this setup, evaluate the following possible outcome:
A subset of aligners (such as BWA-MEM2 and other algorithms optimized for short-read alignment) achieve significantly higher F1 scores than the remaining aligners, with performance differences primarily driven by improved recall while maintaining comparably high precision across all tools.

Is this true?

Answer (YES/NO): NO